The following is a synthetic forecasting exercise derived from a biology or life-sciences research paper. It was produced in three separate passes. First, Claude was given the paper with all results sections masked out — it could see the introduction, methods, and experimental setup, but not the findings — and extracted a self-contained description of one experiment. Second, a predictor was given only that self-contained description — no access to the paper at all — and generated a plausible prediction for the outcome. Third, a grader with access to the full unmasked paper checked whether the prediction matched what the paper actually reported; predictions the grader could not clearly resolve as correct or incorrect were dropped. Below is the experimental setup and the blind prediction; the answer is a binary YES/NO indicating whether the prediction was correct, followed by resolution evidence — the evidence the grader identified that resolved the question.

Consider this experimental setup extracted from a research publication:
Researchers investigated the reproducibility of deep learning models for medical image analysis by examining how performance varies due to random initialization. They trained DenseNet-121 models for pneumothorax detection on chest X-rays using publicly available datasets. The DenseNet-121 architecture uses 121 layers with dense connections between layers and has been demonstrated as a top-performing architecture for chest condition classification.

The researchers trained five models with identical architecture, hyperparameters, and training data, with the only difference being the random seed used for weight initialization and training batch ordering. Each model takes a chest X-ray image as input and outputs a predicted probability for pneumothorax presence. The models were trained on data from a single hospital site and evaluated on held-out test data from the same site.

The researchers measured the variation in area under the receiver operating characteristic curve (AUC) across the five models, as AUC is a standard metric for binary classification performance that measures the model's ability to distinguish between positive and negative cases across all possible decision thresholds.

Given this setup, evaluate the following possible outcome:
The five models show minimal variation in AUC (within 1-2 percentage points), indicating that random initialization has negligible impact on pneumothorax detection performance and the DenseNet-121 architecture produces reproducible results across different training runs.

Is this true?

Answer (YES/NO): NO